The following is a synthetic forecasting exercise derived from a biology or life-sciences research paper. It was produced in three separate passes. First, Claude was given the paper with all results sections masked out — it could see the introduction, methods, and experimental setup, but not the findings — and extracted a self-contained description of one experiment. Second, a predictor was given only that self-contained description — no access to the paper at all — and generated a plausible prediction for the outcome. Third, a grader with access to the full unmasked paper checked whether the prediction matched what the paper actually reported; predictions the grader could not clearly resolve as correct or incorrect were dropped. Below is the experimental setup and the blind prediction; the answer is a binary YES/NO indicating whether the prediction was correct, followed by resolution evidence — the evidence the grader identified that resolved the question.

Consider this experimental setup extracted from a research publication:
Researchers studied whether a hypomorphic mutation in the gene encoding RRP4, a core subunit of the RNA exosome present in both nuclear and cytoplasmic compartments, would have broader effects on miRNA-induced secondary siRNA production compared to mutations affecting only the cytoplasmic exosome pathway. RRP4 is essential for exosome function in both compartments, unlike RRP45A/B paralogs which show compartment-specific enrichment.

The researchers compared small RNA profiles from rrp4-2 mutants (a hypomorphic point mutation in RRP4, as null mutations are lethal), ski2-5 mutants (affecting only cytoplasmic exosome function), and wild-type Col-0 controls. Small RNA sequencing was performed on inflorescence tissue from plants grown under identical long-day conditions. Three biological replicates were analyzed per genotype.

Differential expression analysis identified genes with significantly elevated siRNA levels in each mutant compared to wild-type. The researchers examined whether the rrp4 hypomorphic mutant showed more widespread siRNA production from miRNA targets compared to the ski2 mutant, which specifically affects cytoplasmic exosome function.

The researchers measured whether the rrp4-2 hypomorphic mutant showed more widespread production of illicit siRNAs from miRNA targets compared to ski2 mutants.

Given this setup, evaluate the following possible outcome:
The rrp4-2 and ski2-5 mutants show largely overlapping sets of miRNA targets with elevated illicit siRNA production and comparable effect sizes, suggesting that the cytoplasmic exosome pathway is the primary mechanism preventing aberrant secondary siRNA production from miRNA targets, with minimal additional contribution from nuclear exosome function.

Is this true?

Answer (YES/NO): NO